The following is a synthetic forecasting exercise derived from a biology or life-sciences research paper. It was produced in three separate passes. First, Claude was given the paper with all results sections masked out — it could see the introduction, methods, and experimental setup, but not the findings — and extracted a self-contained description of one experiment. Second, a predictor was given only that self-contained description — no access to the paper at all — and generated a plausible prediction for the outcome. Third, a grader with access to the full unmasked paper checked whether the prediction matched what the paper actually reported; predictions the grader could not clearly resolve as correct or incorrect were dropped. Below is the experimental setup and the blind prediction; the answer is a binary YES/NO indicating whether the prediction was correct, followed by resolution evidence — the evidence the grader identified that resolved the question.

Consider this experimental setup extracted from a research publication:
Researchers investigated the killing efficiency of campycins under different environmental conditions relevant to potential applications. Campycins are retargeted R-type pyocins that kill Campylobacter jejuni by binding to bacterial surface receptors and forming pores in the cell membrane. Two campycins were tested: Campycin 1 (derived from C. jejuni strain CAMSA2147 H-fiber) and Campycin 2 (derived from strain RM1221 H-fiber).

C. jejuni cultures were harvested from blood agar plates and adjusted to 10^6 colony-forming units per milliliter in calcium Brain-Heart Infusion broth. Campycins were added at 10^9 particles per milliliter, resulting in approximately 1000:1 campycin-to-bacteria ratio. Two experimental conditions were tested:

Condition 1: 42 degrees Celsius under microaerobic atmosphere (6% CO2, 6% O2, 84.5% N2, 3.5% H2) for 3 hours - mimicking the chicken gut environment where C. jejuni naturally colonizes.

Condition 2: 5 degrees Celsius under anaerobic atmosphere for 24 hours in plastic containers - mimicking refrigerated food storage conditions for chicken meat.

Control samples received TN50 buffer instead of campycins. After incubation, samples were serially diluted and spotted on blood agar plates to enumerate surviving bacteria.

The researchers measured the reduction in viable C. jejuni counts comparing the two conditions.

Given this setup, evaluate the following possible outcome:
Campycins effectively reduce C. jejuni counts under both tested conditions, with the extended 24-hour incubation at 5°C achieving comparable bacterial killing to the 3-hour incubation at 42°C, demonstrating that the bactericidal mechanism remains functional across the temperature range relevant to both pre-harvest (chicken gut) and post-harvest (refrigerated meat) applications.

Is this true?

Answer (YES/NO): NO